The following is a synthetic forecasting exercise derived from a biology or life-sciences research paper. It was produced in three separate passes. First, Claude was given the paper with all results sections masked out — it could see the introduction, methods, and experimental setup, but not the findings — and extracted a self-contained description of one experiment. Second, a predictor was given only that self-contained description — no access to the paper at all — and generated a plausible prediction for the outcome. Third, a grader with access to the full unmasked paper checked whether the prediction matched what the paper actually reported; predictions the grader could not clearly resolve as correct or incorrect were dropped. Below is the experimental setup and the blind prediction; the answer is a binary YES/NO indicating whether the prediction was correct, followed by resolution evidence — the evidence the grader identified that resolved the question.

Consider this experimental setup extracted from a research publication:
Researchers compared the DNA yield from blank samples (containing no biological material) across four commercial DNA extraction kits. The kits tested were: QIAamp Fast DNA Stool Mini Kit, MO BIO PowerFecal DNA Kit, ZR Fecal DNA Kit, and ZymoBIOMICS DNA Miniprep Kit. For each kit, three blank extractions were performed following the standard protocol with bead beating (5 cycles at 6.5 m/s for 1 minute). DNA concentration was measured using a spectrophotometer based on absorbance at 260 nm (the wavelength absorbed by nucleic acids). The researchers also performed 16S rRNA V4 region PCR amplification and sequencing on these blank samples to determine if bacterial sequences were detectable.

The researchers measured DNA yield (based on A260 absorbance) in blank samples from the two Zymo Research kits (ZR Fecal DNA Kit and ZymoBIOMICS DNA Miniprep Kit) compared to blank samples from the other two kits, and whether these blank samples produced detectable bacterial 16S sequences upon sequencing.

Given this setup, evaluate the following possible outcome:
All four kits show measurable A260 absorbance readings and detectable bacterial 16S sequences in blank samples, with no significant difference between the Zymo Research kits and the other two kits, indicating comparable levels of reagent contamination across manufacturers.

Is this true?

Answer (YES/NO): NO